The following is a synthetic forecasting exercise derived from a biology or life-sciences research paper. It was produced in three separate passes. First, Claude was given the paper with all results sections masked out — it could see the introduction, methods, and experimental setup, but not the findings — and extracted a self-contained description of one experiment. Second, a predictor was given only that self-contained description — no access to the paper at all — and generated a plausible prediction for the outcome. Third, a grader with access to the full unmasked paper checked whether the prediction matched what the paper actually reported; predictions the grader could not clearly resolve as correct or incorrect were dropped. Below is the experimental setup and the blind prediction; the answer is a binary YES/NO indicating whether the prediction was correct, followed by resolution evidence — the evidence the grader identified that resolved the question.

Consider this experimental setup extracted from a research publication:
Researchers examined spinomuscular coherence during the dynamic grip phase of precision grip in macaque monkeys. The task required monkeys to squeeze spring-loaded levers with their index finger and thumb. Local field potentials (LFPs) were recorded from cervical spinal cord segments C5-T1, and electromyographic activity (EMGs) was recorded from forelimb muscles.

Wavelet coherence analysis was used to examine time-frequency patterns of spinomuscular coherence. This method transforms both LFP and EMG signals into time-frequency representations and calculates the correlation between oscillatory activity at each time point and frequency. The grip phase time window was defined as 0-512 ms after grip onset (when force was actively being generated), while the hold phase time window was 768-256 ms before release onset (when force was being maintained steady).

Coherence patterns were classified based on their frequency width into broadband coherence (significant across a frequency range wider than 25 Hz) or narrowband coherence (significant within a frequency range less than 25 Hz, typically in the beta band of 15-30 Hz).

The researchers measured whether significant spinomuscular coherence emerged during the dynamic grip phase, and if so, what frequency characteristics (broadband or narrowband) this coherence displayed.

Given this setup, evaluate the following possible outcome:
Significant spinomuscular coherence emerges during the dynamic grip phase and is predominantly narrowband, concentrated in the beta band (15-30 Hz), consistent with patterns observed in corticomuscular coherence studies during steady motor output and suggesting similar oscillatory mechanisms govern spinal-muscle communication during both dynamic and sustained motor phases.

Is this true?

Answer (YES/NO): NO